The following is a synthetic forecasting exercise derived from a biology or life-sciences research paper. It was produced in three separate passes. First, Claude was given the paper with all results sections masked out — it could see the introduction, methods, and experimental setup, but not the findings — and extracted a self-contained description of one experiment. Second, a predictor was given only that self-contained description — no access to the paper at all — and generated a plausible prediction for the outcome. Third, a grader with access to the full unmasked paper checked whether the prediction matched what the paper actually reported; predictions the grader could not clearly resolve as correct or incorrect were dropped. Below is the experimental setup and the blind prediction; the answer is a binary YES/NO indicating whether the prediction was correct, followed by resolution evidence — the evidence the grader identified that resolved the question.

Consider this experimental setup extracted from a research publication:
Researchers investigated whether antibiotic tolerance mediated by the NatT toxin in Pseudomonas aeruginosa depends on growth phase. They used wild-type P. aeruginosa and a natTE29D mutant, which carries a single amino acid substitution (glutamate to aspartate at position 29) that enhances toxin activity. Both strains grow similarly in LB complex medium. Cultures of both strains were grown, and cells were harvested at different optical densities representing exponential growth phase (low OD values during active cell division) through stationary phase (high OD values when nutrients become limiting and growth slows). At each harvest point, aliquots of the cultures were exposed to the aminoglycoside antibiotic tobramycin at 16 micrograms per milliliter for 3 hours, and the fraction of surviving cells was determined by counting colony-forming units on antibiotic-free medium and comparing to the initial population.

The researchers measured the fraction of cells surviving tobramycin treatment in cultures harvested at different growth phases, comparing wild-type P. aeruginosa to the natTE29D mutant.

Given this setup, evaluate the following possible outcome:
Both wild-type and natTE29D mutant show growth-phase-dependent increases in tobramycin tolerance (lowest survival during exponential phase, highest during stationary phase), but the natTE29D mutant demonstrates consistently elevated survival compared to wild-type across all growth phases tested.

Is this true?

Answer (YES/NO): NO